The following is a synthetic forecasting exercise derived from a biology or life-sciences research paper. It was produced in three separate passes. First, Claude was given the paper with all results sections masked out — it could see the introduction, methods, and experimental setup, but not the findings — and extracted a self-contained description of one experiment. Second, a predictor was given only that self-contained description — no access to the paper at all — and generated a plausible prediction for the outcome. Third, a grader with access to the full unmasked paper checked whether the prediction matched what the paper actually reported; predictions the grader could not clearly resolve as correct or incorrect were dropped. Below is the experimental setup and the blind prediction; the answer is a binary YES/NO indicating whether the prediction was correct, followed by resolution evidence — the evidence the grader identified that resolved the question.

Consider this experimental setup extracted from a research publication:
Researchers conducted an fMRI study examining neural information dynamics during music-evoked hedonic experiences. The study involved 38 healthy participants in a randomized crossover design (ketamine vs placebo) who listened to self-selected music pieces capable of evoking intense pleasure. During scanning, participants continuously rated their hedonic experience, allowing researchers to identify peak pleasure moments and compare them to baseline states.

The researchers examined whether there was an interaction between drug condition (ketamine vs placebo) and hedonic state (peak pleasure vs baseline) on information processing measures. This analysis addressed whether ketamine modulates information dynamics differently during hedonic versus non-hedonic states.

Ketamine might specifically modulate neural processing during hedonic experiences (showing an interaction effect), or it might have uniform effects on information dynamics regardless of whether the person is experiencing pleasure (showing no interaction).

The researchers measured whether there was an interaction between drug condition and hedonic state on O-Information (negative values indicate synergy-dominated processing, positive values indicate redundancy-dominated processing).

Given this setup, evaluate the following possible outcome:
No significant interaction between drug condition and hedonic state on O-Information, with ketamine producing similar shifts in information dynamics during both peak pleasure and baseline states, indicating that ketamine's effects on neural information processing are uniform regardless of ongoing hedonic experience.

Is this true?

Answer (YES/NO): YES